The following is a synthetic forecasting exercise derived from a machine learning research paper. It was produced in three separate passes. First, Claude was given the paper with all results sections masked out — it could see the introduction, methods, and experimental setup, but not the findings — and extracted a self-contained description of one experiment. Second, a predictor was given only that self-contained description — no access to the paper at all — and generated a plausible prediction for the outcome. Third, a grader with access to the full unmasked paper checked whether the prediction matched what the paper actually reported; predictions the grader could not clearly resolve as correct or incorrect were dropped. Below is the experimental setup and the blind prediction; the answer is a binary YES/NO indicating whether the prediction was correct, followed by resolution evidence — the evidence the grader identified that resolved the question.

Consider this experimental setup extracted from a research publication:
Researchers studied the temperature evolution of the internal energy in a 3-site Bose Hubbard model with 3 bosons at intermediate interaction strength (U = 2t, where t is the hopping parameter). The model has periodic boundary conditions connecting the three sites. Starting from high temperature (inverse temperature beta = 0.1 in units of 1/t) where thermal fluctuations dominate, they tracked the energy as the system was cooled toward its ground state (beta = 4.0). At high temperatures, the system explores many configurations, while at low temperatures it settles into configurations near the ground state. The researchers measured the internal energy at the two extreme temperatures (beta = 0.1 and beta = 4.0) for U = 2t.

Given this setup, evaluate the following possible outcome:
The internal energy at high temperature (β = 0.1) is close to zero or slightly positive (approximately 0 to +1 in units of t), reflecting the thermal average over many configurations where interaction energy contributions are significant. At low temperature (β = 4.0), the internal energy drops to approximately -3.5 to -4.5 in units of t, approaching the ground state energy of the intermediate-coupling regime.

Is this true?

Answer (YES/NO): NO